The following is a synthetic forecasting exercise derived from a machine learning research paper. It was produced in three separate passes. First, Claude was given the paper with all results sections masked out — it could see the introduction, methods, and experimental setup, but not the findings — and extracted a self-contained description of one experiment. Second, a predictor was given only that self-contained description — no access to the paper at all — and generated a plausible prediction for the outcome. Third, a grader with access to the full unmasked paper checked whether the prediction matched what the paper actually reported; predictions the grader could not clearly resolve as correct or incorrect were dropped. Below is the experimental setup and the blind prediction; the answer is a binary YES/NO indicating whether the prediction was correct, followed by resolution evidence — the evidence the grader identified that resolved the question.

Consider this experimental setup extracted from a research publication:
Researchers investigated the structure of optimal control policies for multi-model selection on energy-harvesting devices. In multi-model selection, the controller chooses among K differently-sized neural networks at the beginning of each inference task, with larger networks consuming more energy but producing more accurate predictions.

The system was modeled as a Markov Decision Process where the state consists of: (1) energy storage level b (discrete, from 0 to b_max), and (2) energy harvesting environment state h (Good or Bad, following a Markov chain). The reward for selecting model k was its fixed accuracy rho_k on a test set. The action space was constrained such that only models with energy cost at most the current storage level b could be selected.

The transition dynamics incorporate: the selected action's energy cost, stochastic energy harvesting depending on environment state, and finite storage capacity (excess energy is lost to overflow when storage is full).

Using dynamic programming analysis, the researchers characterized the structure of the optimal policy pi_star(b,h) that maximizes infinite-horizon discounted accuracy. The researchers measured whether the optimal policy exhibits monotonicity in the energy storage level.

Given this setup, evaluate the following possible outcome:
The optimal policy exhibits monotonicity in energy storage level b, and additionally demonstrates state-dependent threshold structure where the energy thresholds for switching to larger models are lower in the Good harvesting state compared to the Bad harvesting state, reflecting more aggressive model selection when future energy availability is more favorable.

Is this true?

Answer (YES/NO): YES